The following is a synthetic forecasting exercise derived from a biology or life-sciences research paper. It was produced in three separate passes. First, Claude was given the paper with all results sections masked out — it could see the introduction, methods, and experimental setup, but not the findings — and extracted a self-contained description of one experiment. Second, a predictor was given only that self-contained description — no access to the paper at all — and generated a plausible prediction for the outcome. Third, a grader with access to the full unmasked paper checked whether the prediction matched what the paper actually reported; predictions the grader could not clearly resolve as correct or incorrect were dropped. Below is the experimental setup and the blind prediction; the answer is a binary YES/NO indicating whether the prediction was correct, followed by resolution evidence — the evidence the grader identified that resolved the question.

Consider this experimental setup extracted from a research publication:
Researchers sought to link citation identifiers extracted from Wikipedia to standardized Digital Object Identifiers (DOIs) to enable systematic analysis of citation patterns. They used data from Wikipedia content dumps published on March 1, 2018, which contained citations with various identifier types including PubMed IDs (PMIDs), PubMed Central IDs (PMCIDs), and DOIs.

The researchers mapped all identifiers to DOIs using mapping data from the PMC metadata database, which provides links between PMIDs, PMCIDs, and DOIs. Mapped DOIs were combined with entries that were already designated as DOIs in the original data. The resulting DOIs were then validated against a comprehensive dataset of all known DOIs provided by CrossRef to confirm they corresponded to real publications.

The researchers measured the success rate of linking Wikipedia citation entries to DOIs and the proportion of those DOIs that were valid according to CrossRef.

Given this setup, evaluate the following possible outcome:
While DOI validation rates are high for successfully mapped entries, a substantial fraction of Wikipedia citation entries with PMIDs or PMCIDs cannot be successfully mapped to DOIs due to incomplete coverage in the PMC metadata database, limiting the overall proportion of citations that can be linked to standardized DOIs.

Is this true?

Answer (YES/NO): NO